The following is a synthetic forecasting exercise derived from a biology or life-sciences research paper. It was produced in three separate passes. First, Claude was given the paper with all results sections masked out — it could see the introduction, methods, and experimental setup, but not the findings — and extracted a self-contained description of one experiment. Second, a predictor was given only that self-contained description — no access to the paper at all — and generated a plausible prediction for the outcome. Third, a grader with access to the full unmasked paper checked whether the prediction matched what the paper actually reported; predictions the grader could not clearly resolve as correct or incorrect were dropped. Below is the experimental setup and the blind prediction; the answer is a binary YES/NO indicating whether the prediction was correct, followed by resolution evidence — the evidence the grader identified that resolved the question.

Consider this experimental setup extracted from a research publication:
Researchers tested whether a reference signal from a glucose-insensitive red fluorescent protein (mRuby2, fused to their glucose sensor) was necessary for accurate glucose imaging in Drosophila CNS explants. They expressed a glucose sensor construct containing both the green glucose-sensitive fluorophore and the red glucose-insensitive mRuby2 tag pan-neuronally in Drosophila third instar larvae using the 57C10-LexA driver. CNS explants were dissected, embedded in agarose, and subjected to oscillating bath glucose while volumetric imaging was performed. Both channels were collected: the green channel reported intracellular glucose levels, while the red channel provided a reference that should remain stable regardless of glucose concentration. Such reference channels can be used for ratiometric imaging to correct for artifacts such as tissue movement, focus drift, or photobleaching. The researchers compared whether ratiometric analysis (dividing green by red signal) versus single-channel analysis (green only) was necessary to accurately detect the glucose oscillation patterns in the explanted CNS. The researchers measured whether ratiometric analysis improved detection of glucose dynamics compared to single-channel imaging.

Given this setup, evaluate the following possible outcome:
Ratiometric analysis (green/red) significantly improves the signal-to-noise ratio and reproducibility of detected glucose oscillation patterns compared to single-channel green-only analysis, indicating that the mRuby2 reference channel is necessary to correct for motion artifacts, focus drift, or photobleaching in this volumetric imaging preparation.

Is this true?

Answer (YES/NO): NO